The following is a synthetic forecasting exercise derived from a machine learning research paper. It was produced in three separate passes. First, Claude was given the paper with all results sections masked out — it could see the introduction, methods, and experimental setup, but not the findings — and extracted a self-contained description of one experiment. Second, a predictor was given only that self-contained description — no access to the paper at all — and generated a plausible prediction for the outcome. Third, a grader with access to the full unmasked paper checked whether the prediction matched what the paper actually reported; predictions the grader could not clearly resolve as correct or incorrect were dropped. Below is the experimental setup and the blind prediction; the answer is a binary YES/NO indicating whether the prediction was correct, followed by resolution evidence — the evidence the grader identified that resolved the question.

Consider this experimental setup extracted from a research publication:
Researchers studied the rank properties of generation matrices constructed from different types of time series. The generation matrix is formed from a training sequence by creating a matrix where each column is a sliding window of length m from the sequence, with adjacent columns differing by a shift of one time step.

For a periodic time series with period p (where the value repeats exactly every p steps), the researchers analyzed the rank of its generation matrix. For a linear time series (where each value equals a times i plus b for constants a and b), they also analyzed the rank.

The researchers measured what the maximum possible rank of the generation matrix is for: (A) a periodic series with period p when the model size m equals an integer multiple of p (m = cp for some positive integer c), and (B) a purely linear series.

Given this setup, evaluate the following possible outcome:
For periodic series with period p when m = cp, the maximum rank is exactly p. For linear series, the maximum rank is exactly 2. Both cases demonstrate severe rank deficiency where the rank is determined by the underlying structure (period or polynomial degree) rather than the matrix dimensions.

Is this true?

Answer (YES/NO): NO